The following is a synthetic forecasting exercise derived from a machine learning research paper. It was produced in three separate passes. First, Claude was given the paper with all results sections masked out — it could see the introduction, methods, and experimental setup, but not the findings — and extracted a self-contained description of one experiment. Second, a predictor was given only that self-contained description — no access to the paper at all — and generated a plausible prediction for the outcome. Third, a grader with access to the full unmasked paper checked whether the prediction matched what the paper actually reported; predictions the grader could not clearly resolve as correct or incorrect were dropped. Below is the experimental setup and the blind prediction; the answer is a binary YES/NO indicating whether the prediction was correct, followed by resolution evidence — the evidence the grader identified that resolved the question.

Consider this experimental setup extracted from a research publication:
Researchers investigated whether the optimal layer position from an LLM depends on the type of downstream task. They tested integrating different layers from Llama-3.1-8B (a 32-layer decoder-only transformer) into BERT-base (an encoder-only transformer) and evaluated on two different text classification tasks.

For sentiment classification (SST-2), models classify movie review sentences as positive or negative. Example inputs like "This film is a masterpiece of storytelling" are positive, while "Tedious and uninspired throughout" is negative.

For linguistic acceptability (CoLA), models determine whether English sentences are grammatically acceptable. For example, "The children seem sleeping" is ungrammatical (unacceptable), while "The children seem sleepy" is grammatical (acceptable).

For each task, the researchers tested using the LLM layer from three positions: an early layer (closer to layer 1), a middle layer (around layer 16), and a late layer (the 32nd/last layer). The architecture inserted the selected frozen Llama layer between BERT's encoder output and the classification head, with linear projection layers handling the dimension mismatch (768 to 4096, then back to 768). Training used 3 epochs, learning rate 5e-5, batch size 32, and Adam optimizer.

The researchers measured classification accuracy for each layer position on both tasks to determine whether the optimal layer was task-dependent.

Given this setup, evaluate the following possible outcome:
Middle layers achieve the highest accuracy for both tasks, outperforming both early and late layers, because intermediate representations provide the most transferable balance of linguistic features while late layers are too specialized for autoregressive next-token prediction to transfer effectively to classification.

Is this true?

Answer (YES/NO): NO